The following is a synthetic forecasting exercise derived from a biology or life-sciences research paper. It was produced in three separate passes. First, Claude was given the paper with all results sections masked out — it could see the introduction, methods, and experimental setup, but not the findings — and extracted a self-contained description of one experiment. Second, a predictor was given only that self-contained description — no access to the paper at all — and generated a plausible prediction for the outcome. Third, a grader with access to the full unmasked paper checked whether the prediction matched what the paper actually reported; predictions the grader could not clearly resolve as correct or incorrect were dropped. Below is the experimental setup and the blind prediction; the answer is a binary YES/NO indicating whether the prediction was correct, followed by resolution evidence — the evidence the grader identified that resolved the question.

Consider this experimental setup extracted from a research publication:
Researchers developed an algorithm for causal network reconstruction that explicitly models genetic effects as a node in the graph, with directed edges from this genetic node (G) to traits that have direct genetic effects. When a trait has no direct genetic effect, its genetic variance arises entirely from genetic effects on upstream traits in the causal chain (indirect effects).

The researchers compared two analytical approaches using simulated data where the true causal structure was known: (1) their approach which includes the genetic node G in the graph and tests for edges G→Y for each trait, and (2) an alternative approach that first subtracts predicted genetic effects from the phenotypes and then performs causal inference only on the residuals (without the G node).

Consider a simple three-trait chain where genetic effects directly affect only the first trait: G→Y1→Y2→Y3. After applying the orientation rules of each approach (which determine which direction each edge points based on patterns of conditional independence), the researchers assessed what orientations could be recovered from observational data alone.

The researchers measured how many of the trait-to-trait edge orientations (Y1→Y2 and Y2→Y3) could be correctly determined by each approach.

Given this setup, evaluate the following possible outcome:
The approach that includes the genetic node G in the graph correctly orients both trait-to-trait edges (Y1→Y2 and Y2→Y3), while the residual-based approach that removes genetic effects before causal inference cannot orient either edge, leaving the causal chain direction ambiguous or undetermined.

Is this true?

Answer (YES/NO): YES